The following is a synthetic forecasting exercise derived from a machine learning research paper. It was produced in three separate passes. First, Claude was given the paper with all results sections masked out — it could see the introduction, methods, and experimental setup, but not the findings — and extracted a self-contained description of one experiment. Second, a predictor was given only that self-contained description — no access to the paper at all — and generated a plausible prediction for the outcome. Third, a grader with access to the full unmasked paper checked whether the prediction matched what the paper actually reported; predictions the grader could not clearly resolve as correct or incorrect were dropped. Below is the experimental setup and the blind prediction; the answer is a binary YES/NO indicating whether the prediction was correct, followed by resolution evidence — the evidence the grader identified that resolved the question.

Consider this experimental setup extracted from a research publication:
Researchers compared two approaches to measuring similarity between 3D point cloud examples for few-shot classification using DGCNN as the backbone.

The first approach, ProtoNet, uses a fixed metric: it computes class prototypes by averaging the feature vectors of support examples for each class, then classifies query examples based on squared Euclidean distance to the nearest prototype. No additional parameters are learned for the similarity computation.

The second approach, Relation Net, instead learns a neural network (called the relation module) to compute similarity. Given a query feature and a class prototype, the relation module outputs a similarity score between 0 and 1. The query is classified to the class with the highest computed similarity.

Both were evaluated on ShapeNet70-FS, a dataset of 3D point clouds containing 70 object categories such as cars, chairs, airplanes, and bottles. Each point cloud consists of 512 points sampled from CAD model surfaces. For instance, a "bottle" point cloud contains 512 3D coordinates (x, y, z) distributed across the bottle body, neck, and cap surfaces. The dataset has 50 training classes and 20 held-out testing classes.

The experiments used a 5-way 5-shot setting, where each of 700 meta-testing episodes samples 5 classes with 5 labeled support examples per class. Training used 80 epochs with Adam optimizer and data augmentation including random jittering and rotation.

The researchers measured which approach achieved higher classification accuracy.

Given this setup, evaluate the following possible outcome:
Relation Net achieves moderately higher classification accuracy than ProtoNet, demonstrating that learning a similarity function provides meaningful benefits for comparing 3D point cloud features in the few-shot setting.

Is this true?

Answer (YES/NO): NO